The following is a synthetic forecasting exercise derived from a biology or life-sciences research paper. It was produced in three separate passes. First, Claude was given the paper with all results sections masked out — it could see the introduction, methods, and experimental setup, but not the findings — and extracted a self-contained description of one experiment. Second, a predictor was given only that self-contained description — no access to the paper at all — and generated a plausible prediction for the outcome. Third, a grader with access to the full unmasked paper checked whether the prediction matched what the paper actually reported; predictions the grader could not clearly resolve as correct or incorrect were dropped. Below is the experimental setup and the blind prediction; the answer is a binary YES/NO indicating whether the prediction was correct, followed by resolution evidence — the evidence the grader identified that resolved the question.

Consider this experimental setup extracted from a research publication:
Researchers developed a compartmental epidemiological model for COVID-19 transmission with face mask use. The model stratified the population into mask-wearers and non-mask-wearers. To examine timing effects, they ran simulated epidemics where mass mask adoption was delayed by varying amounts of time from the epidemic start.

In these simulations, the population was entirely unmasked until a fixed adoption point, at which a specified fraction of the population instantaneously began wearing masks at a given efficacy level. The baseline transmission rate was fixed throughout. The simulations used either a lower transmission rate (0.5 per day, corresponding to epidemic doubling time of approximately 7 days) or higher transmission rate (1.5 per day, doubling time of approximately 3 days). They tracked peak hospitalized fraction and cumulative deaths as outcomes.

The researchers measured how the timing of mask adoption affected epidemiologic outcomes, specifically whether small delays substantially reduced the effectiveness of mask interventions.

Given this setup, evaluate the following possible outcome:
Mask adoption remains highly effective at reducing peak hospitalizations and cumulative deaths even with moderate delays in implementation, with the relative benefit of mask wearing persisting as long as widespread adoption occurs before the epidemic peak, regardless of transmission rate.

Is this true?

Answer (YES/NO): NO